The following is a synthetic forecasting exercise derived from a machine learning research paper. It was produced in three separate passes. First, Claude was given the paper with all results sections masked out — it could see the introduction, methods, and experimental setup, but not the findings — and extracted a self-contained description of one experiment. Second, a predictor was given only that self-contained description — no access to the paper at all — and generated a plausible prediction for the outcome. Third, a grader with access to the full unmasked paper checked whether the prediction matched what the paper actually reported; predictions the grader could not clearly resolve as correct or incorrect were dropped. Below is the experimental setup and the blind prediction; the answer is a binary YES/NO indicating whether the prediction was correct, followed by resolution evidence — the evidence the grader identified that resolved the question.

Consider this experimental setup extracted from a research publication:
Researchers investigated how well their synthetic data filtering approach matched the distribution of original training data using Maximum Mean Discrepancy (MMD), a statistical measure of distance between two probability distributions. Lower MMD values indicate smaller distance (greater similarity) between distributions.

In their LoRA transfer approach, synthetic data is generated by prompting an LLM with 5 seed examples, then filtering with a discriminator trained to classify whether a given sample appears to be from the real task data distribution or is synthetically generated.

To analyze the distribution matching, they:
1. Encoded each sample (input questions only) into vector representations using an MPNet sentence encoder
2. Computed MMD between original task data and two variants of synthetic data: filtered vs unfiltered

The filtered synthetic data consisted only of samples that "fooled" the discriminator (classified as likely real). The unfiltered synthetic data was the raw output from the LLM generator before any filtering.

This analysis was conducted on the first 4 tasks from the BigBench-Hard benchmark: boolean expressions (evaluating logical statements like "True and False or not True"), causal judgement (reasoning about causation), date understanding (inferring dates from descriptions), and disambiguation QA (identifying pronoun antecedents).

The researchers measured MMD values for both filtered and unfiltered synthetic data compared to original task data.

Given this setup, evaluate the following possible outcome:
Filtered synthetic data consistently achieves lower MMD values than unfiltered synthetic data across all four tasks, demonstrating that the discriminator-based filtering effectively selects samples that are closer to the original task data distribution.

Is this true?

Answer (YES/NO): YES